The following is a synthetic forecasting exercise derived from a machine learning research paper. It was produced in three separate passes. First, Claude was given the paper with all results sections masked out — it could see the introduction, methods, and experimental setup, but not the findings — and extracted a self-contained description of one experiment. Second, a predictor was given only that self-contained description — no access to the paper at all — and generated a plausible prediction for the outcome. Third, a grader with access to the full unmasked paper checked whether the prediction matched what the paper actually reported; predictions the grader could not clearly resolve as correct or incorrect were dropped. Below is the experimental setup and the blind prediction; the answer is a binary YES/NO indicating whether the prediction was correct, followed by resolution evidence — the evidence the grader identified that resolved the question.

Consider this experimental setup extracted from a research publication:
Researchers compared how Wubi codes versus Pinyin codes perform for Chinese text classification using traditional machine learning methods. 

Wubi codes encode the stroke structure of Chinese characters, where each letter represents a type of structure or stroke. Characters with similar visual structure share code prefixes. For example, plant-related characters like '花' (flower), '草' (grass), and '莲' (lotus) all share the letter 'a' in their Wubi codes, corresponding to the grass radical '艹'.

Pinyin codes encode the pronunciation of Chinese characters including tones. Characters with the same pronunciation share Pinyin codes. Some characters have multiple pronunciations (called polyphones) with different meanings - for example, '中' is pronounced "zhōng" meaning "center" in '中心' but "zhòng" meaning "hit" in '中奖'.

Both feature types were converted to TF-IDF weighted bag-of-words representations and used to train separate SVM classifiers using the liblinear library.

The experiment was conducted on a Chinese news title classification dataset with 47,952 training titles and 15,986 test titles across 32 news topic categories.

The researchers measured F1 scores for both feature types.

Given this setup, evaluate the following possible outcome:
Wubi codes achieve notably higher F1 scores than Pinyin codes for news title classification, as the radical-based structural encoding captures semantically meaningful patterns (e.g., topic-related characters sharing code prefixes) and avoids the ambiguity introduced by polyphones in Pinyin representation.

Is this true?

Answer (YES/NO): NO